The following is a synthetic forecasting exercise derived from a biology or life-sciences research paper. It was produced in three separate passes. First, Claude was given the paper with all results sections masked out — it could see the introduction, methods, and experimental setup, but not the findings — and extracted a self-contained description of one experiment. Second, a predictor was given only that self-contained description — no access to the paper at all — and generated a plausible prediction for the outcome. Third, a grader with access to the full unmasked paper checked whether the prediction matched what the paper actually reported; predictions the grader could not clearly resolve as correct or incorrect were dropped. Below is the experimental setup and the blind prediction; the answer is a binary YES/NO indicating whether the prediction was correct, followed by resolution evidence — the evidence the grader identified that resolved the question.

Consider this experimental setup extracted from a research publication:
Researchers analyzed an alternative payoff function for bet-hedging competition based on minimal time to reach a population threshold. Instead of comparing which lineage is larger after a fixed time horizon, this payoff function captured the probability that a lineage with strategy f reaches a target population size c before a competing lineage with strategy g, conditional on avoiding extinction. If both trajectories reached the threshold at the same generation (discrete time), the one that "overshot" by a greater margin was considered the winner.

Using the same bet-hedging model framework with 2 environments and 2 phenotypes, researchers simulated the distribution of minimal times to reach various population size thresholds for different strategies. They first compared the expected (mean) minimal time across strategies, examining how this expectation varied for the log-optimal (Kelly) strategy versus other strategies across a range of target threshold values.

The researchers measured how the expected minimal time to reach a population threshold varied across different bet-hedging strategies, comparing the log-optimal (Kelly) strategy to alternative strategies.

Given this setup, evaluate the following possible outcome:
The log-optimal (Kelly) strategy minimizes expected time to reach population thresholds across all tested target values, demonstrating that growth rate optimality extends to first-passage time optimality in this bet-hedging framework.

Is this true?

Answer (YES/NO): YES